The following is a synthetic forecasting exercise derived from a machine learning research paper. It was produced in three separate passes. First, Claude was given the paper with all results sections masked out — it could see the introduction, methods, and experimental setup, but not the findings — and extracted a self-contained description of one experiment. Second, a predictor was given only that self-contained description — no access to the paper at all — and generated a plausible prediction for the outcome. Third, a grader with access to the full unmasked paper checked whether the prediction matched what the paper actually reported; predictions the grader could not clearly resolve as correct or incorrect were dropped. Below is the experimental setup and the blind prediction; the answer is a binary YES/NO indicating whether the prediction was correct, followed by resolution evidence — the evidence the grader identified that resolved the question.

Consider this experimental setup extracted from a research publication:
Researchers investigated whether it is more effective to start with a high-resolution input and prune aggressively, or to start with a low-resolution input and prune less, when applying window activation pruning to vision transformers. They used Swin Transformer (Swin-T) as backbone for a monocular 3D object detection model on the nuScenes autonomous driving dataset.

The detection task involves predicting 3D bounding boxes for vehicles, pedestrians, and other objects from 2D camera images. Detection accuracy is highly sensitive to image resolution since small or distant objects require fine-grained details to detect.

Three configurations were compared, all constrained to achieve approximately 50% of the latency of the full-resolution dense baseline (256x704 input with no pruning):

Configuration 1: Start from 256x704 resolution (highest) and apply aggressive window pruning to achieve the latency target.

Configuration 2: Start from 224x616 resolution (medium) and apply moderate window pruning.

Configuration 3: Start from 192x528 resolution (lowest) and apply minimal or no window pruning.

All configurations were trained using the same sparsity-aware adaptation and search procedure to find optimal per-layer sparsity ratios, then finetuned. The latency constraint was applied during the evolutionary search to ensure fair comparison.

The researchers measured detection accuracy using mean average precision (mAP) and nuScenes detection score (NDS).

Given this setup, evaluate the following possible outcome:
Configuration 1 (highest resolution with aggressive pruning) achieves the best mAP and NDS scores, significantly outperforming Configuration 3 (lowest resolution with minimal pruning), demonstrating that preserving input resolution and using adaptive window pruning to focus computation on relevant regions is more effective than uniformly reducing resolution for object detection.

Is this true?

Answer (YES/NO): YES